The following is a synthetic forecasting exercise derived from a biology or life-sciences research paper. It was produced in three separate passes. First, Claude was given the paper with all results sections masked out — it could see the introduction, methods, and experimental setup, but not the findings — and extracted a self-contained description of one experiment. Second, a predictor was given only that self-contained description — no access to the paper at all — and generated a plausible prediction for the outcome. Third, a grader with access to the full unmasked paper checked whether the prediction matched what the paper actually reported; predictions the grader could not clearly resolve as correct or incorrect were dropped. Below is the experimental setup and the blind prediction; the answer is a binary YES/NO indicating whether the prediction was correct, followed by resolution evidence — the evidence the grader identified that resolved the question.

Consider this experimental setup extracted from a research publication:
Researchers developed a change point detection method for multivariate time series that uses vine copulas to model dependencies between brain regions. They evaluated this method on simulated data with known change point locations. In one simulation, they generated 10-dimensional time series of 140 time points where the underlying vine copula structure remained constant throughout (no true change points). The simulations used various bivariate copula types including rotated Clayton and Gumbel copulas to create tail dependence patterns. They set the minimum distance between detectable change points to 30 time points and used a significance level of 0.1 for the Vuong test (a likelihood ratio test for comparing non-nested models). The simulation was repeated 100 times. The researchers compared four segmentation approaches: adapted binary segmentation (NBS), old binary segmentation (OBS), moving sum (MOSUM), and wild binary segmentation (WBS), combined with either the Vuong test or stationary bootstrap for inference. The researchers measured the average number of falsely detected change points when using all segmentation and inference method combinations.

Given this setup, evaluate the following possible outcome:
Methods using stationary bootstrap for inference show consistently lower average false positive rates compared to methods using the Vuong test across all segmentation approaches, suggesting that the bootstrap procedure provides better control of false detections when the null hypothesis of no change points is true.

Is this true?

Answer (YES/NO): NO